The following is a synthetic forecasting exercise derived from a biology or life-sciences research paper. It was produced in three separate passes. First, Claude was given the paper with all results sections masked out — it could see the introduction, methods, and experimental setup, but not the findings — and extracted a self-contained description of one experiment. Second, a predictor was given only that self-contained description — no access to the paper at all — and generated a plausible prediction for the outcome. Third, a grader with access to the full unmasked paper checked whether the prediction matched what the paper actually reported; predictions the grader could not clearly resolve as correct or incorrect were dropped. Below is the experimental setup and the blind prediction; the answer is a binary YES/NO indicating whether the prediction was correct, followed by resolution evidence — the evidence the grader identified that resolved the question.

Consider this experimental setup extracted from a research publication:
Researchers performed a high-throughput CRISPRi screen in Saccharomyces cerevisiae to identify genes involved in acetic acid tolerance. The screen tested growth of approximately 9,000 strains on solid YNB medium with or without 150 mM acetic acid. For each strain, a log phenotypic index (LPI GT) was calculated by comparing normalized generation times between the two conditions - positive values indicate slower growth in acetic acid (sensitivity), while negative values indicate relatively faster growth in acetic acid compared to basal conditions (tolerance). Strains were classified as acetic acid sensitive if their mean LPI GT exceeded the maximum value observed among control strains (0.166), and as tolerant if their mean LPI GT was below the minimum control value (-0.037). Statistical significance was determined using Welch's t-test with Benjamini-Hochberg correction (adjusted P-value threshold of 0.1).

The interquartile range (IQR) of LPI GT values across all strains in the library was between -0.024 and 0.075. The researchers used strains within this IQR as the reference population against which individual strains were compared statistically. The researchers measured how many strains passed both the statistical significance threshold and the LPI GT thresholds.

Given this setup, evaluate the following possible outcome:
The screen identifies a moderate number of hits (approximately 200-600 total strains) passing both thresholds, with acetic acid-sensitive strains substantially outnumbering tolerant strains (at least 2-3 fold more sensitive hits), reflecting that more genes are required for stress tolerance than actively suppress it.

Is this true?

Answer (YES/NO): NO